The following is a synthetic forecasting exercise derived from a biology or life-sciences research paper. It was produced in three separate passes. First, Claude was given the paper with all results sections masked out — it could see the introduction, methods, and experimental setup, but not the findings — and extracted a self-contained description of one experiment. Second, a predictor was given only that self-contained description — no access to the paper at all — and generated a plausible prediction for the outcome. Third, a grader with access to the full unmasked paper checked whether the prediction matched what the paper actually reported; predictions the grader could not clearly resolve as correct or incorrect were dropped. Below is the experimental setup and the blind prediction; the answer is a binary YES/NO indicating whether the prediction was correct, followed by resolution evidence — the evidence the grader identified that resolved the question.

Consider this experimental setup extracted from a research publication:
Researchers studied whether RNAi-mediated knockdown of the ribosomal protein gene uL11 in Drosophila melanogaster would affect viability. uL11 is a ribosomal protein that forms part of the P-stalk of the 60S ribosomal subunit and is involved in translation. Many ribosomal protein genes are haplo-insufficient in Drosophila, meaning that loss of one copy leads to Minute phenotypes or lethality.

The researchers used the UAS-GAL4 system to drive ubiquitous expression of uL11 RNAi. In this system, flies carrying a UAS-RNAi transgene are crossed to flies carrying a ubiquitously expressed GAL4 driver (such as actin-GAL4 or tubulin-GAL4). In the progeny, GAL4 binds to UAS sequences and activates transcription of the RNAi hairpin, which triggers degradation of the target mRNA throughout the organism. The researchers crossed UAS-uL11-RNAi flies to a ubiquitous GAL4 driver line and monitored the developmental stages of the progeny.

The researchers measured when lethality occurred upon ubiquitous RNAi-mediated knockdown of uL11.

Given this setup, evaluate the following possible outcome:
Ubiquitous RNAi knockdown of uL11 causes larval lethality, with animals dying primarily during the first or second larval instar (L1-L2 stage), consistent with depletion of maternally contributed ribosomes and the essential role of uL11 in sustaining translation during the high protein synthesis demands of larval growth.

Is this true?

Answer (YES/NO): YES